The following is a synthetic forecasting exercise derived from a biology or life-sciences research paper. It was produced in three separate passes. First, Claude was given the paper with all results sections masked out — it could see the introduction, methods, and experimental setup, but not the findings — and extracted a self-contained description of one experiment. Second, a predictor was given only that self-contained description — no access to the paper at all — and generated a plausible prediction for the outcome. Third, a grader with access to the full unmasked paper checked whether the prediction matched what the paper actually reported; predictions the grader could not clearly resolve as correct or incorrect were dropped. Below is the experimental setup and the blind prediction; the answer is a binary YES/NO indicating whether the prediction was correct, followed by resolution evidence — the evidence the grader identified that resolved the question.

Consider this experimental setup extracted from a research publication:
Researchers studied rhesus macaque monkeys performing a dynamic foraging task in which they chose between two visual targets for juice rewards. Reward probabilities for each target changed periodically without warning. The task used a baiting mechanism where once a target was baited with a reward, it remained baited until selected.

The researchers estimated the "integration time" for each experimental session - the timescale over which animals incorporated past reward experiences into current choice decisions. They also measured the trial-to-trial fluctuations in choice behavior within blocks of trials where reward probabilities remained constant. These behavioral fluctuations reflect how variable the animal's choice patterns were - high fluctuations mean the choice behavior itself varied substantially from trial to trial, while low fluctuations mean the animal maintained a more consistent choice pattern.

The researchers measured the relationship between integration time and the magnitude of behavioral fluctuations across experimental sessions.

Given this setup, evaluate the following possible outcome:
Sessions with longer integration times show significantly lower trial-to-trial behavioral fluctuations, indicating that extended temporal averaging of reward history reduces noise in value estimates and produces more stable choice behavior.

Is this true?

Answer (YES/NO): YES